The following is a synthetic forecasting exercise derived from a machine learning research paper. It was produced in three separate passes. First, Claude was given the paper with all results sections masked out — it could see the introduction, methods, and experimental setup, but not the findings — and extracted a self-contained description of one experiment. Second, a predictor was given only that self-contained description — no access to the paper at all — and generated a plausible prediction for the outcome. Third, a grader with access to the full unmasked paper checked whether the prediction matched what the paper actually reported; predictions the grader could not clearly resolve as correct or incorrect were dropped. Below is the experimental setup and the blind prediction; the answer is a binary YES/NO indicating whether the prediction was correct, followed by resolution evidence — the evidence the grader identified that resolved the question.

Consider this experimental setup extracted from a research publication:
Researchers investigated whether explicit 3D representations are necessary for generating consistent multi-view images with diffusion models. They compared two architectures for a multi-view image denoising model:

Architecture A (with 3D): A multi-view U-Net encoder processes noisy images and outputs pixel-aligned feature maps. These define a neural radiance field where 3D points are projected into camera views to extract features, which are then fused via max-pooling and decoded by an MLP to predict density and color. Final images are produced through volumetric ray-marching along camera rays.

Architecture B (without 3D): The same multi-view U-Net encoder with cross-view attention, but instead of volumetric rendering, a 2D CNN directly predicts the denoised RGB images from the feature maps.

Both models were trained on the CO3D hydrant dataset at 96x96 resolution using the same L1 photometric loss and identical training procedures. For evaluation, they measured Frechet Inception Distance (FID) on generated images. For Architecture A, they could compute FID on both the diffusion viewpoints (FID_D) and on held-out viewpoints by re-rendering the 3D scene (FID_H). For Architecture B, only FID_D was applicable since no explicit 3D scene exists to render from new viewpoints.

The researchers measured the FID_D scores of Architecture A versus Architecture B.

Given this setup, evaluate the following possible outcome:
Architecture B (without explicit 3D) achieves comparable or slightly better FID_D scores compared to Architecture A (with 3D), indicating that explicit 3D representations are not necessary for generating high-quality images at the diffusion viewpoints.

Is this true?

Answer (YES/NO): NO